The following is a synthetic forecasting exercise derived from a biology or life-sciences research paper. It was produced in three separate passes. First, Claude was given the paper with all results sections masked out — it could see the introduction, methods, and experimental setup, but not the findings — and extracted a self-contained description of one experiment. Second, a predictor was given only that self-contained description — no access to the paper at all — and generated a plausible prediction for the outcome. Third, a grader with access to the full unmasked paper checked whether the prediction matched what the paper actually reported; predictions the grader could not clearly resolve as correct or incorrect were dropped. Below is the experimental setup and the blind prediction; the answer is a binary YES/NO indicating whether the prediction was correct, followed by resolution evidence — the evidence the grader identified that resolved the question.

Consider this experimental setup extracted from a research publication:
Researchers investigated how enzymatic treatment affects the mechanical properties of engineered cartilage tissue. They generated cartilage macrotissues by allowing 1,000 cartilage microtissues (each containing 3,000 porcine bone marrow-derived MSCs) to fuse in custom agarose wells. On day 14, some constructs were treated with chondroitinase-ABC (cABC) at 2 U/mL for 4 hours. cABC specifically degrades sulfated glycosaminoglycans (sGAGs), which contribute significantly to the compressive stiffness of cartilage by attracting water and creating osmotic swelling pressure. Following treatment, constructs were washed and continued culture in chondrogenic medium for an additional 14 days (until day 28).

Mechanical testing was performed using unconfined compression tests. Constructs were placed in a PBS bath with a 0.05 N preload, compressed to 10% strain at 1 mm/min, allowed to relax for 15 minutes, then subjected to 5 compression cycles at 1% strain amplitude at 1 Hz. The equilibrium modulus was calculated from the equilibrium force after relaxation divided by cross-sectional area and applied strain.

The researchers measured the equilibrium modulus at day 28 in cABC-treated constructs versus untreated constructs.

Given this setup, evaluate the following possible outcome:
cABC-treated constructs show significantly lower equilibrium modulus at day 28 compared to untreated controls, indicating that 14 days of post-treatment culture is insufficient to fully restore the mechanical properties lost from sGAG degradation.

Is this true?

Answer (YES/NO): NO